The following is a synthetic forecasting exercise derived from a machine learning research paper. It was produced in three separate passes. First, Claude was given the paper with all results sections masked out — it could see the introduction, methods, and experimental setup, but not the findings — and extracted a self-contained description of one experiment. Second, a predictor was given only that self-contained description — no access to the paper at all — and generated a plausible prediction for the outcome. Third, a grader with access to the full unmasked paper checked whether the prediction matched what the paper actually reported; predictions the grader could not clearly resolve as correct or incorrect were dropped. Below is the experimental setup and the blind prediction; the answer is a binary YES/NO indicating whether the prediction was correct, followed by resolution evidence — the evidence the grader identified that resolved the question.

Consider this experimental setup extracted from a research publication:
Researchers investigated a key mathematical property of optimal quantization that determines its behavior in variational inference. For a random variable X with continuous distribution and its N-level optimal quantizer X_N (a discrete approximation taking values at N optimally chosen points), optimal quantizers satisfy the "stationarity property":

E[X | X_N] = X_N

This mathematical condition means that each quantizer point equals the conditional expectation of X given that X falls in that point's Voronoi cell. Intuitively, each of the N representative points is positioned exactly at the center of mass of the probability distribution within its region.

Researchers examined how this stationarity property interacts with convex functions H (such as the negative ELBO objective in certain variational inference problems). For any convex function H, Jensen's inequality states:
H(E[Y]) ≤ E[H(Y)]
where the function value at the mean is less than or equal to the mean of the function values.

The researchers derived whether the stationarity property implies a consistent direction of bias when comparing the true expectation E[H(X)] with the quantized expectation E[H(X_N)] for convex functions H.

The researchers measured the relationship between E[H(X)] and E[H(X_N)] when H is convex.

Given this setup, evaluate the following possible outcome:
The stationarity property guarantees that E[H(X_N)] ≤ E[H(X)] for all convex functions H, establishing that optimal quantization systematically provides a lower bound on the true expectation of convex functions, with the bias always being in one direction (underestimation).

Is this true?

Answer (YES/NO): YES